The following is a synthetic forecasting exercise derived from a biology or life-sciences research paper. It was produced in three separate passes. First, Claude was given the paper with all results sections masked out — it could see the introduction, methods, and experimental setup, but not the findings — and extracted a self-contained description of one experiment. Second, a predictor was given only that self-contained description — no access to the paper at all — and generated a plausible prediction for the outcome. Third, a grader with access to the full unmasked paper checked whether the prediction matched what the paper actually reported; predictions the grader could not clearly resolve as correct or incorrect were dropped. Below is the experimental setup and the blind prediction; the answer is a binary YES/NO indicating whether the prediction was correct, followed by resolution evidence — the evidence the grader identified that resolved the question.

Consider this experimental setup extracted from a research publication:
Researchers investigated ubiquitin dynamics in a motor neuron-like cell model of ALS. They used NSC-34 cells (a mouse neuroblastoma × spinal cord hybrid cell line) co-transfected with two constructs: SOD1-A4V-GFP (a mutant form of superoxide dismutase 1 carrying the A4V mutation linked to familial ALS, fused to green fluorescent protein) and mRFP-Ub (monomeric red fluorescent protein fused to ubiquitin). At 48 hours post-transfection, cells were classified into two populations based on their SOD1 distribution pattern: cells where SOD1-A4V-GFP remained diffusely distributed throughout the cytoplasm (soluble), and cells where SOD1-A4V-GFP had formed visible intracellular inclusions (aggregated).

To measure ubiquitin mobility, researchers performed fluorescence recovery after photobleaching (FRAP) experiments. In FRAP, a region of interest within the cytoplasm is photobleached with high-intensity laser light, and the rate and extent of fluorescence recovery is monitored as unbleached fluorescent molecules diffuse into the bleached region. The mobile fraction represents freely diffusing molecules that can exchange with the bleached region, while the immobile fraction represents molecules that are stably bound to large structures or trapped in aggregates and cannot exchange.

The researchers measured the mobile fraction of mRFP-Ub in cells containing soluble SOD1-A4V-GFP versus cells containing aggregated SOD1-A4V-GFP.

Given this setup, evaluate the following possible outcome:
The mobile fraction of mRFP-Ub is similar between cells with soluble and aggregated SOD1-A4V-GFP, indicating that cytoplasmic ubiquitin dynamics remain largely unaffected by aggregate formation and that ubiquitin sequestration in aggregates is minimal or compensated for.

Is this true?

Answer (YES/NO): NO